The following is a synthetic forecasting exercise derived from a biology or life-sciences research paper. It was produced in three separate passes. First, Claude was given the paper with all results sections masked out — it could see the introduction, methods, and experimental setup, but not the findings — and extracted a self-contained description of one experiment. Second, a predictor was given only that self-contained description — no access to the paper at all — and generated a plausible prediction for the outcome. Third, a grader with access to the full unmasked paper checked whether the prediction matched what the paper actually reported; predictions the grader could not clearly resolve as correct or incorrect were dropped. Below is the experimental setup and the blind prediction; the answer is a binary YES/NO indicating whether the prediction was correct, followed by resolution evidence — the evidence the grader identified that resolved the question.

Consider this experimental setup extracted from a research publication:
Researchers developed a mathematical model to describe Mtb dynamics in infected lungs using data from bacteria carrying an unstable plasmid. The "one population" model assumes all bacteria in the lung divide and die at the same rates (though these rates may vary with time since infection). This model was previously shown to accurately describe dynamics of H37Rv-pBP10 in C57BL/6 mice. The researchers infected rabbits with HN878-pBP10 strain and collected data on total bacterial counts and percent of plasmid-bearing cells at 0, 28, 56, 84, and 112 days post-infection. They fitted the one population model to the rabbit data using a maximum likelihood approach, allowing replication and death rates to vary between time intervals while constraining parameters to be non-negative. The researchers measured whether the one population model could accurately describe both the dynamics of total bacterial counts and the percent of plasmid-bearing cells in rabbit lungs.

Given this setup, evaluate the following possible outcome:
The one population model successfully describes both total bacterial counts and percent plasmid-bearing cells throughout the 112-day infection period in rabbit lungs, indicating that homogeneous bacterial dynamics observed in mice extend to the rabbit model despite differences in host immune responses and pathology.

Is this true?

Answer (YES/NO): NO